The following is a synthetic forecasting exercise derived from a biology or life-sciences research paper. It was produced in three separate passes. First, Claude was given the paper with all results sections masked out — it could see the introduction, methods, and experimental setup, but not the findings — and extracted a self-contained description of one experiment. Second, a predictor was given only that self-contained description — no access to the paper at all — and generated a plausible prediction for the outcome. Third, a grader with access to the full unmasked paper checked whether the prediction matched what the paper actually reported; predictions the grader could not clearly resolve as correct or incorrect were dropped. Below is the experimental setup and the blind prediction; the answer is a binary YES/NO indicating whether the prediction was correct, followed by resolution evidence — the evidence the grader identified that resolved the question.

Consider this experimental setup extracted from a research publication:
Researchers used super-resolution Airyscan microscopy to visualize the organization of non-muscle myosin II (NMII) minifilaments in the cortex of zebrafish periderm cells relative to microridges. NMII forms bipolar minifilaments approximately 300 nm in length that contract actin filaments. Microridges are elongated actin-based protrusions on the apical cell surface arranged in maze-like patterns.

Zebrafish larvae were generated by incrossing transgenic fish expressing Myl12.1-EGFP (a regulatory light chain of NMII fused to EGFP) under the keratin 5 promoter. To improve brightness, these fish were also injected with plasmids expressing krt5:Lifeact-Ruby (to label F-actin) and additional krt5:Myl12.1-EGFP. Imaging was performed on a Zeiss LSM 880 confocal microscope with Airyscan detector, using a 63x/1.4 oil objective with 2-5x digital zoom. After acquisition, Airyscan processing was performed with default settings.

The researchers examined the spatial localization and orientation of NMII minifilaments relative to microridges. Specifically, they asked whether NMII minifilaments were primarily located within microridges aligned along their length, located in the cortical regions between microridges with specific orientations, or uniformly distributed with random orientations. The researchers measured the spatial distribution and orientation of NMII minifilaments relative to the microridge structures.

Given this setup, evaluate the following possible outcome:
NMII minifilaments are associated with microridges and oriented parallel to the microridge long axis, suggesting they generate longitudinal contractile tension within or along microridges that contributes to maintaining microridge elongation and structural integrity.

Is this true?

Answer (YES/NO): NO